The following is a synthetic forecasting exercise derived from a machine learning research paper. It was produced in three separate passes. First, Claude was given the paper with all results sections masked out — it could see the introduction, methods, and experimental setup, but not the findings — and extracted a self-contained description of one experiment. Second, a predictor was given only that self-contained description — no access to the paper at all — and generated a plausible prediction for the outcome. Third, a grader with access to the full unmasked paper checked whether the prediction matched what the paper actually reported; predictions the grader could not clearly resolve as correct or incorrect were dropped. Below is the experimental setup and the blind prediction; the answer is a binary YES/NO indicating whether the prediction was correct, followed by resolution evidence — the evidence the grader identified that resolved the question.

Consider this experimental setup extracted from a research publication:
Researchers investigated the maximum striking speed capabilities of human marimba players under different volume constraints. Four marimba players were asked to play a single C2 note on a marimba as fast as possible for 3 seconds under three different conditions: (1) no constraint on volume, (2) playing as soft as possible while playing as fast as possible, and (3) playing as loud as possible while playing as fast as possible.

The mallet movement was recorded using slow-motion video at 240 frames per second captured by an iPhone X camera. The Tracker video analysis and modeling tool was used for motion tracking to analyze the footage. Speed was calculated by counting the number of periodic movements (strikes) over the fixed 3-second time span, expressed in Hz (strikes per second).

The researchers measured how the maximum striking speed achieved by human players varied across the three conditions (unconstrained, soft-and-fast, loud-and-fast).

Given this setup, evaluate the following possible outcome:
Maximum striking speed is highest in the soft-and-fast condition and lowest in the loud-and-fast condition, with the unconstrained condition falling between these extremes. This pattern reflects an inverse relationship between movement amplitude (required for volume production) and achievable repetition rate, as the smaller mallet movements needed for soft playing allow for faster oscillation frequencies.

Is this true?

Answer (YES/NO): NO